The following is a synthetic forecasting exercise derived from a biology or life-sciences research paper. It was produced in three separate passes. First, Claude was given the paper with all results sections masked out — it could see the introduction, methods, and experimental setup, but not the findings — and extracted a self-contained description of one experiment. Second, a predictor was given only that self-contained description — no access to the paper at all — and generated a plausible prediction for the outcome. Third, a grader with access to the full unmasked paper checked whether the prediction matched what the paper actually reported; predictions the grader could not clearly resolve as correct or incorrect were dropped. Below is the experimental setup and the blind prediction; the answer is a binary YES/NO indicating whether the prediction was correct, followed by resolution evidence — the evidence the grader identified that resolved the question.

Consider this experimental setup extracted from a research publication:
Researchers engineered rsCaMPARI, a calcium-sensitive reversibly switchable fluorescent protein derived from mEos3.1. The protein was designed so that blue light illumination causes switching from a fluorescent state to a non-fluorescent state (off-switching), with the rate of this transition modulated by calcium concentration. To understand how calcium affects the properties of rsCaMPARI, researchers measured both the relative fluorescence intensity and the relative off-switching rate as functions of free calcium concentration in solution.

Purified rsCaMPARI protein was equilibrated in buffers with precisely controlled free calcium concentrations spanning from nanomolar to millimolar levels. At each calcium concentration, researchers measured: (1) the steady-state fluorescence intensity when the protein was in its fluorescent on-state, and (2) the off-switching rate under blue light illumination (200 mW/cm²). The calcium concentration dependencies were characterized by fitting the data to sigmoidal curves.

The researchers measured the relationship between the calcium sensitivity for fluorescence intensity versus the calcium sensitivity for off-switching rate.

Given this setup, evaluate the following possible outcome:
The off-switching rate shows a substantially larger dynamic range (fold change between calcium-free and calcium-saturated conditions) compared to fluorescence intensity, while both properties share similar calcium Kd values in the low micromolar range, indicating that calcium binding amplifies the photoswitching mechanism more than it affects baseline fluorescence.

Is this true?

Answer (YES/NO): NO